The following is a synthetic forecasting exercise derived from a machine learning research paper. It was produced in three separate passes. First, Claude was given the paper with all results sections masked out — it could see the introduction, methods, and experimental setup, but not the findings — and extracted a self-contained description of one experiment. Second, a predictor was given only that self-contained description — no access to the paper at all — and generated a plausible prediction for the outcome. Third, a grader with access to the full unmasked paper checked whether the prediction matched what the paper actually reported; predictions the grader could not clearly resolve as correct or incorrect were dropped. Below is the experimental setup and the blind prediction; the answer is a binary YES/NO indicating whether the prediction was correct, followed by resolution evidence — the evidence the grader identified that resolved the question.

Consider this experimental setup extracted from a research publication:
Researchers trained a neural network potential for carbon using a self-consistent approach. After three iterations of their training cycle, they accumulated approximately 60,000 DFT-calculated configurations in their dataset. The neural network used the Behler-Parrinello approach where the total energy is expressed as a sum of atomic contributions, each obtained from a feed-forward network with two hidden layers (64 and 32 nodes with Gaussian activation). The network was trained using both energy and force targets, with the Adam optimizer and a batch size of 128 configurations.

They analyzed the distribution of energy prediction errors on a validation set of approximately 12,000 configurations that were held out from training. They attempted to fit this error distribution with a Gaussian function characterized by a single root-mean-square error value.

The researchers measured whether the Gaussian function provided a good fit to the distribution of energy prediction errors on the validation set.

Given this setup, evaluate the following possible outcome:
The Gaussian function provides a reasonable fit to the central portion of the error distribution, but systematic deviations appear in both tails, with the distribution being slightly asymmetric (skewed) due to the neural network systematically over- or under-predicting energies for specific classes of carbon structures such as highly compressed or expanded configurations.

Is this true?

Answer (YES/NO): NO